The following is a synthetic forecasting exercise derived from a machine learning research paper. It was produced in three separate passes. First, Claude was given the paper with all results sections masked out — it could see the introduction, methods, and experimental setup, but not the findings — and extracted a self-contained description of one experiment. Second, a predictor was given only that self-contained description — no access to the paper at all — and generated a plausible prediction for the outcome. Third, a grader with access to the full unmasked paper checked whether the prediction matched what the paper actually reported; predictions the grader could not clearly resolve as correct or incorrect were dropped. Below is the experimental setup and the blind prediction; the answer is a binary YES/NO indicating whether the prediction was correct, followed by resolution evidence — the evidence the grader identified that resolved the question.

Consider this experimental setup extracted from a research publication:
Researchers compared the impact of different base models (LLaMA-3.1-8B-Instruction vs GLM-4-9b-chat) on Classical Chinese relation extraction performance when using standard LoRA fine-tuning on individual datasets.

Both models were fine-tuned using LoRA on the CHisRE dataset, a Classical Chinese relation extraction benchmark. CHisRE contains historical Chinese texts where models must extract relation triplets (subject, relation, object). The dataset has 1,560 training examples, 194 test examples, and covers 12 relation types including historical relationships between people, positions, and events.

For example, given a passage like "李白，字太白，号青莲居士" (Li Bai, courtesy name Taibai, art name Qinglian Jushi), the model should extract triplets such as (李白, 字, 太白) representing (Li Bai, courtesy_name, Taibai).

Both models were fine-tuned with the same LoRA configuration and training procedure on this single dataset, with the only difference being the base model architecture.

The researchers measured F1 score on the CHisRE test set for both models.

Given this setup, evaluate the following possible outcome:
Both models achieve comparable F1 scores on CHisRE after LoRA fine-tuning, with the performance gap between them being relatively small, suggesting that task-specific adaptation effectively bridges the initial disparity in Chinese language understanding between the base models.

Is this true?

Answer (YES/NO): NO